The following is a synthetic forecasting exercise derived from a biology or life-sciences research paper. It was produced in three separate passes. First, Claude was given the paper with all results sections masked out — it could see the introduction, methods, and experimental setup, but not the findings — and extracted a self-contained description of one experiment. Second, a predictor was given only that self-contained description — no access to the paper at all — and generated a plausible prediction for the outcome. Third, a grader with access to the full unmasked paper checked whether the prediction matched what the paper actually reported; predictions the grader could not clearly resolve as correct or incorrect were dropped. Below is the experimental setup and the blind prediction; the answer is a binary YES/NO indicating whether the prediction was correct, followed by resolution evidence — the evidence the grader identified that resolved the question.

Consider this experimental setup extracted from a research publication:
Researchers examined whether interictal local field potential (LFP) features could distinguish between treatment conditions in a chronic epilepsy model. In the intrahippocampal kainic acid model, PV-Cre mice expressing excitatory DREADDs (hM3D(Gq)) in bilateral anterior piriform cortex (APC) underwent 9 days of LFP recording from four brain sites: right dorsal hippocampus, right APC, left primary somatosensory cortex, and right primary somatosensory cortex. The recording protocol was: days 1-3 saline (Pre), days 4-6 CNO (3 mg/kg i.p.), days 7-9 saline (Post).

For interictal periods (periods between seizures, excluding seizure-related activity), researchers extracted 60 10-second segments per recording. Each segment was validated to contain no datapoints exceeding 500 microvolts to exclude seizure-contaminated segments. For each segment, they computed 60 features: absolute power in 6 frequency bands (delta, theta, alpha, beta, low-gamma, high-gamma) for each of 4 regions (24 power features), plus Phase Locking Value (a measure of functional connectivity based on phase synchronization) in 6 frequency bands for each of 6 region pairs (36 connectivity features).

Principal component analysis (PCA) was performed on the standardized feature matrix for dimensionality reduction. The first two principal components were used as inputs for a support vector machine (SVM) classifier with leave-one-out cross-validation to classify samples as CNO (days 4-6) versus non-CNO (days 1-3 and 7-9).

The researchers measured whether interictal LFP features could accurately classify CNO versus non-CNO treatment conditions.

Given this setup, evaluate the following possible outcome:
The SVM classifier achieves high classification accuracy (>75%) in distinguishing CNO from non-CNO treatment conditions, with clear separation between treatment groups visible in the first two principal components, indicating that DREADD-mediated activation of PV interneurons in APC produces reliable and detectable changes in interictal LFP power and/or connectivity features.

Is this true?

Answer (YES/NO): YES